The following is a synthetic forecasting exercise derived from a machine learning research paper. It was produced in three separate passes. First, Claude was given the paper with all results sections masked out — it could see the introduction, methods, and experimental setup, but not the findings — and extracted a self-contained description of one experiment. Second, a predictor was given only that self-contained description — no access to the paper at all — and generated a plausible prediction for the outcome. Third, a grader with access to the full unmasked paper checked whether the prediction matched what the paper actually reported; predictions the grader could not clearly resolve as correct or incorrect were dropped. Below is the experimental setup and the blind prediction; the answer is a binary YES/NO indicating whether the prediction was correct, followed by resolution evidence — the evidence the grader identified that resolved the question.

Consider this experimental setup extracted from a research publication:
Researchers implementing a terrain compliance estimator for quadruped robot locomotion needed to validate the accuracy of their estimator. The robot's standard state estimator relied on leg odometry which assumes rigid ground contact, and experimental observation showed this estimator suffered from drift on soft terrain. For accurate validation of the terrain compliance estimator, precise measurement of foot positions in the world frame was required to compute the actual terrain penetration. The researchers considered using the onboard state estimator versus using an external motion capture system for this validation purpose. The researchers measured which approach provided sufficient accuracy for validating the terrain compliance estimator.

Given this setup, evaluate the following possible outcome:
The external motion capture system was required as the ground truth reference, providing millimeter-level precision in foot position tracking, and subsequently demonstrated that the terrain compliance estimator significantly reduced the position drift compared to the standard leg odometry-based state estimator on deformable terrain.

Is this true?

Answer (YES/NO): NO